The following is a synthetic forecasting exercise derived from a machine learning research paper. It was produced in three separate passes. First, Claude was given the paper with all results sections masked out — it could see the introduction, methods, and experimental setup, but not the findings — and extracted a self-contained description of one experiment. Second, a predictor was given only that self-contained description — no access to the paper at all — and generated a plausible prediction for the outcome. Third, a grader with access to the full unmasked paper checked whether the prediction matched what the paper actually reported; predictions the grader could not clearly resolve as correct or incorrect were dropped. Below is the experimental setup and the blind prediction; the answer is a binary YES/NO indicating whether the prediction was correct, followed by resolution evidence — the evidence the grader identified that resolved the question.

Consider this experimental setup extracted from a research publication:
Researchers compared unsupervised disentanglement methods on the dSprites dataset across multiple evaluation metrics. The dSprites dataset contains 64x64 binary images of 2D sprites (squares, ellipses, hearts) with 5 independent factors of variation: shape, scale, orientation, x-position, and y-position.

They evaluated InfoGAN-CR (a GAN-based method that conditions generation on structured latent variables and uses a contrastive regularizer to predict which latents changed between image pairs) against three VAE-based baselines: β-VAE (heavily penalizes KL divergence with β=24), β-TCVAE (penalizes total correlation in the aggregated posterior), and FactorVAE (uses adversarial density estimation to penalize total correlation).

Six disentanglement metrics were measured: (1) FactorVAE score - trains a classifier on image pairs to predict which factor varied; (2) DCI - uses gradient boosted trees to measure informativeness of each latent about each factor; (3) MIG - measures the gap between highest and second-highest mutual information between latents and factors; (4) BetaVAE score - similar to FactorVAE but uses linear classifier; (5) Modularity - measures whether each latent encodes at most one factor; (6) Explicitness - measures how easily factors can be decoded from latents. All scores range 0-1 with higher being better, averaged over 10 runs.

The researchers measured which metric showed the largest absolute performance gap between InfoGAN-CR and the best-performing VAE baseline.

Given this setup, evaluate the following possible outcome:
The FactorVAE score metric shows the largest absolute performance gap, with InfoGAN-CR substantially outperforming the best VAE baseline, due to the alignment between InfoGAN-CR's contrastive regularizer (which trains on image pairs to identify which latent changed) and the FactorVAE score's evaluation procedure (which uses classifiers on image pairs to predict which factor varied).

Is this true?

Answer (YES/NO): NO